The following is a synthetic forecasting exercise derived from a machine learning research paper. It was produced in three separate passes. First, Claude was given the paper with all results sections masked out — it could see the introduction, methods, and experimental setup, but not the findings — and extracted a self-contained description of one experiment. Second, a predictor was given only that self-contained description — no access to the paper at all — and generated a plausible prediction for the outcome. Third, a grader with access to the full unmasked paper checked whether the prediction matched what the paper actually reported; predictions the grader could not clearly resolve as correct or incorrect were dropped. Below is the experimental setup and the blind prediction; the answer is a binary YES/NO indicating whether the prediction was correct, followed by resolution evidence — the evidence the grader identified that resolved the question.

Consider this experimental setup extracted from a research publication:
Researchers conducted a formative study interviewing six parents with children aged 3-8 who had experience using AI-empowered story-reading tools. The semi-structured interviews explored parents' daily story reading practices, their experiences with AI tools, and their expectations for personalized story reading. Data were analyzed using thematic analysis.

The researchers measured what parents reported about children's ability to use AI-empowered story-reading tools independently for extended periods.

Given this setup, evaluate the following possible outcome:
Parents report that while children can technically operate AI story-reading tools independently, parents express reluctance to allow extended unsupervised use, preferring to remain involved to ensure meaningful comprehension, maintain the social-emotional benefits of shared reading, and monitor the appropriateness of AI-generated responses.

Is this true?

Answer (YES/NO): NO